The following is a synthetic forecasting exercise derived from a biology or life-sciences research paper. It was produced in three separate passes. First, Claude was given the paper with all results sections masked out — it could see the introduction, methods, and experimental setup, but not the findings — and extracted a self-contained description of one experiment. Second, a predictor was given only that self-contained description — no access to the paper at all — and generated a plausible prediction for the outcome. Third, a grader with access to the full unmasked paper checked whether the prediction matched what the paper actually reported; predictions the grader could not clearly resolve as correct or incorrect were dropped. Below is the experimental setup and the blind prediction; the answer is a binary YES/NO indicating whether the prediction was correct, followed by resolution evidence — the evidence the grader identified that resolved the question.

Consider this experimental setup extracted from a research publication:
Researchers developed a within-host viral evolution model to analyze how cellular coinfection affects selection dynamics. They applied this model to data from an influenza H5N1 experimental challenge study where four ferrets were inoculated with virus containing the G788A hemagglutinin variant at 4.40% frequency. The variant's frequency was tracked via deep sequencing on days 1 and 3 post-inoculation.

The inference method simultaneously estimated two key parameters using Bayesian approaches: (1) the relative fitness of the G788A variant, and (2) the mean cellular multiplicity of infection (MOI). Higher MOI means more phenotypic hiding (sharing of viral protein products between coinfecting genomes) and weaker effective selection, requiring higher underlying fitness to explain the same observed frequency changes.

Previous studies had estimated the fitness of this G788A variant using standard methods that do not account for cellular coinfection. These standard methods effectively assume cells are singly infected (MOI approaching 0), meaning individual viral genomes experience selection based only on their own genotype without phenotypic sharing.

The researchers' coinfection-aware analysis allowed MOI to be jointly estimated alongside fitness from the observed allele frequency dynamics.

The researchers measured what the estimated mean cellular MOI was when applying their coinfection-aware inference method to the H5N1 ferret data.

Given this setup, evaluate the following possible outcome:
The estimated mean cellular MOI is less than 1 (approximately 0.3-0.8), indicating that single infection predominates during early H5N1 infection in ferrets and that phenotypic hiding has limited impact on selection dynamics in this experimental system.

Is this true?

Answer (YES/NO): NO